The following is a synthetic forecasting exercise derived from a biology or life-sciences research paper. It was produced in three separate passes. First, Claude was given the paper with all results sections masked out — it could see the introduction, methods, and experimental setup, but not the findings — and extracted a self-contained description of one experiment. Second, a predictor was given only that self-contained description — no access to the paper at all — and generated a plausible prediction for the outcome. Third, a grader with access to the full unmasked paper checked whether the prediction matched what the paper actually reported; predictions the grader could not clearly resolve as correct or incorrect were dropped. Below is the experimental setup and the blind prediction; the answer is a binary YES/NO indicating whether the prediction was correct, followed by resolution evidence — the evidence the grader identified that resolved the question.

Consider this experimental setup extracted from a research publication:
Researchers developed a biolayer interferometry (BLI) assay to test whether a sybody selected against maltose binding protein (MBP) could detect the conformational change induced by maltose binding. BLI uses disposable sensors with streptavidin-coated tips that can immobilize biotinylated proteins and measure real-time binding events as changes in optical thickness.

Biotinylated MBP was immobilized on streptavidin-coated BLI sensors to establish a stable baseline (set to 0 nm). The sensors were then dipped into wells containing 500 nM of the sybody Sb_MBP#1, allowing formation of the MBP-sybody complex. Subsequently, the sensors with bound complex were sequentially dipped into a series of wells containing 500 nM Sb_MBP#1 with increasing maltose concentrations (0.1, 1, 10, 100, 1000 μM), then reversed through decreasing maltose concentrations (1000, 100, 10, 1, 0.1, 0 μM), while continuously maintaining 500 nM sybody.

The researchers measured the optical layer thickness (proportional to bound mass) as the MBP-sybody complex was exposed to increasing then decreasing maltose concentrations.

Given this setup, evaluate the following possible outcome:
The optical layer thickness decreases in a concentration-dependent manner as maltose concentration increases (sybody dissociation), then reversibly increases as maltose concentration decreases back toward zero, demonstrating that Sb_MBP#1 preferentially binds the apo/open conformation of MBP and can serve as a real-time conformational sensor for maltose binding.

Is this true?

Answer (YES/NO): YES